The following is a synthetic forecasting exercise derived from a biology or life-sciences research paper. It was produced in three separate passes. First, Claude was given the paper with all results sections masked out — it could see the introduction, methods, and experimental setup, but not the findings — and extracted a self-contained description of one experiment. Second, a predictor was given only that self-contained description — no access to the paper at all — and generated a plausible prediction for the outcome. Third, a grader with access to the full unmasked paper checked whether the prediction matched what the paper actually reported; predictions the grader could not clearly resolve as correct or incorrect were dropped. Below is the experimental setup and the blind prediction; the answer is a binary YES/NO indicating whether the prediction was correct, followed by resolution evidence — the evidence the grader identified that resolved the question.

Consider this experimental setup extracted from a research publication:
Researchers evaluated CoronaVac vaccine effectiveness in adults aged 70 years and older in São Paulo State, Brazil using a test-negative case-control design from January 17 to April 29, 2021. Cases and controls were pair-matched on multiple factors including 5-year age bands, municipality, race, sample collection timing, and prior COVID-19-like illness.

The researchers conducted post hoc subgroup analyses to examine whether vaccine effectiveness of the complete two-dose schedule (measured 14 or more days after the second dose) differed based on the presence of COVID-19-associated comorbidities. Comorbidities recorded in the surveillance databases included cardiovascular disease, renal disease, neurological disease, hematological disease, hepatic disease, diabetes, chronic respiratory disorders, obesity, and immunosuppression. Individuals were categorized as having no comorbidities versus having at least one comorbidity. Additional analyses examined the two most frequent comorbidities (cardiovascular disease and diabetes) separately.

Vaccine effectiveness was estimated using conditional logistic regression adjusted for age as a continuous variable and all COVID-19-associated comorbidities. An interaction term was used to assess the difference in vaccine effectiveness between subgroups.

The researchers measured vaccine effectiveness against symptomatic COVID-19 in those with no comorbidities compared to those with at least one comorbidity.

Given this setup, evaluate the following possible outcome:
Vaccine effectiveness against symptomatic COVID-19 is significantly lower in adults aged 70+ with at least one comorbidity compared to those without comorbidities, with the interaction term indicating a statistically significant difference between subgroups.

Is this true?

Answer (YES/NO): NO